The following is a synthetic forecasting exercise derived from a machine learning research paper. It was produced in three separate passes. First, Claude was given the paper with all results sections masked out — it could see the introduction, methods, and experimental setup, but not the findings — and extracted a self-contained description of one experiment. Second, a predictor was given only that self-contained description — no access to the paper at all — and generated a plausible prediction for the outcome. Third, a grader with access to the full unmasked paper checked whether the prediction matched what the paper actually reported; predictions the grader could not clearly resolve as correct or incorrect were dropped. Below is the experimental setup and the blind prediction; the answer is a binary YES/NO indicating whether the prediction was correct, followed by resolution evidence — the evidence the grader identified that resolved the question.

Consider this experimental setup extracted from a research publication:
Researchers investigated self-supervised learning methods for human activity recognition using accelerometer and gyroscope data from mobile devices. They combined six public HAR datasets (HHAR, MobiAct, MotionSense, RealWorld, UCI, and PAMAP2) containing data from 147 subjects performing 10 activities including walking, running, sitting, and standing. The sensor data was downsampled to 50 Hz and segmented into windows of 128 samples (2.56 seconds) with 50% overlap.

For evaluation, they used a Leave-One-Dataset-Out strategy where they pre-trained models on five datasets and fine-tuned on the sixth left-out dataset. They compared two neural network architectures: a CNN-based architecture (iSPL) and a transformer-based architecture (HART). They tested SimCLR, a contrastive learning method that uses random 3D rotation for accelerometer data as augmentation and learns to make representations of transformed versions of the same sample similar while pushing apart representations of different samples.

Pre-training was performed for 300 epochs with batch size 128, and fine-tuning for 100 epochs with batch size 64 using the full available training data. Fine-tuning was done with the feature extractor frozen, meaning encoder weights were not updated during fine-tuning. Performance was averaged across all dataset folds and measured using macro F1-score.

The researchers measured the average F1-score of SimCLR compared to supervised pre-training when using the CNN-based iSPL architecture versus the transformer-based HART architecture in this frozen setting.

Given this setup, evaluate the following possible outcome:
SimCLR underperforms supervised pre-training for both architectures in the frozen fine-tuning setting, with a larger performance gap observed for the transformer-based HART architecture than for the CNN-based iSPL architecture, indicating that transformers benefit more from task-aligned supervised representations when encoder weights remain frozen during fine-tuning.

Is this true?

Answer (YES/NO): YES